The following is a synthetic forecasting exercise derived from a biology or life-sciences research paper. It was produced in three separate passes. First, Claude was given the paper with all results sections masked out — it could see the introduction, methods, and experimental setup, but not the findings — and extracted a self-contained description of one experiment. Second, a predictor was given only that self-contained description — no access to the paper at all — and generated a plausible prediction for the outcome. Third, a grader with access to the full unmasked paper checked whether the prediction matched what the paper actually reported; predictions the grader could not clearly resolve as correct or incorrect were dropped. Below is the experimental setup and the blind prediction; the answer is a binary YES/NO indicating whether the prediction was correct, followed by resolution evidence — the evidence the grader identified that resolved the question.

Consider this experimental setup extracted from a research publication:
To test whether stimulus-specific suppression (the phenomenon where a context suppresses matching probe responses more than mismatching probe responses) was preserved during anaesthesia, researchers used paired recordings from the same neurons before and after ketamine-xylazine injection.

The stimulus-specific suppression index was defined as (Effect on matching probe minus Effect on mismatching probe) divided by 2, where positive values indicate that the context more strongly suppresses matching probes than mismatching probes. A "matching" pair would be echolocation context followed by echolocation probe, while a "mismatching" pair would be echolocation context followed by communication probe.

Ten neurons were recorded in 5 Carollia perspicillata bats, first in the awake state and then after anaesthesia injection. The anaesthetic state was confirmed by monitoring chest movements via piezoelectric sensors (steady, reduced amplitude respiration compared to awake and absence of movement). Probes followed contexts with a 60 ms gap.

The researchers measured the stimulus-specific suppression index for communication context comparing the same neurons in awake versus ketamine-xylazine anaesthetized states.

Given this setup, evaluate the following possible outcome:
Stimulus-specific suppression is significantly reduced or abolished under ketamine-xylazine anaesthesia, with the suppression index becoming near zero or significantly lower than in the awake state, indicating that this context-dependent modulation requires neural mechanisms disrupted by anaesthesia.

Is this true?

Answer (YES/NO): YES